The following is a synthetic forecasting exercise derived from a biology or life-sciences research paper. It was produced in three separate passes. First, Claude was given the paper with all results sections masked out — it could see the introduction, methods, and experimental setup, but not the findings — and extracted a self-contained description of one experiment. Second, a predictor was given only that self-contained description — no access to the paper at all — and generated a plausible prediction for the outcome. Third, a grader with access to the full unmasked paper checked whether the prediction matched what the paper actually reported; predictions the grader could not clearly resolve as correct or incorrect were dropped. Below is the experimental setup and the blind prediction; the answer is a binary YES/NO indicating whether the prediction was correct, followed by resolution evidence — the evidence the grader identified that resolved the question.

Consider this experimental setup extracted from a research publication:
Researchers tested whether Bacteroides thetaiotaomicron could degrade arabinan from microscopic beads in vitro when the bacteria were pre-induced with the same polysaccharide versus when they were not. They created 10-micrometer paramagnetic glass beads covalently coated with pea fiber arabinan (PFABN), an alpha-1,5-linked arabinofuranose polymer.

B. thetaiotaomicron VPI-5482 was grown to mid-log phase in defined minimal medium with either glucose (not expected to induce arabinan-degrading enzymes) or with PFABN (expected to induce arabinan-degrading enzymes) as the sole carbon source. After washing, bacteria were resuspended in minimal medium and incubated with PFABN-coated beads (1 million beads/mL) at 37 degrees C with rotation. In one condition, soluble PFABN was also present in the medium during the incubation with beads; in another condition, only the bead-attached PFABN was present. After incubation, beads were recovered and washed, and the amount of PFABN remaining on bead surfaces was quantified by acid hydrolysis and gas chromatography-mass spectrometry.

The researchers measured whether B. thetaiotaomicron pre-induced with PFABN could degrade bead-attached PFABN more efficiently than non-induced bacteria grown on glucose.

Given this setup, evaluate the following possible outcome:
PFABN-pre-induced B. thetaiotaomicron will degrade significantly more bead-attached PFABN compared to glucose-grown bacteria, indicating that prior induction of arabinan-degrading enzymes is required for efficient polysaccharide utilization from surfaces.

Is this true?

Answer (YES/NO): NO